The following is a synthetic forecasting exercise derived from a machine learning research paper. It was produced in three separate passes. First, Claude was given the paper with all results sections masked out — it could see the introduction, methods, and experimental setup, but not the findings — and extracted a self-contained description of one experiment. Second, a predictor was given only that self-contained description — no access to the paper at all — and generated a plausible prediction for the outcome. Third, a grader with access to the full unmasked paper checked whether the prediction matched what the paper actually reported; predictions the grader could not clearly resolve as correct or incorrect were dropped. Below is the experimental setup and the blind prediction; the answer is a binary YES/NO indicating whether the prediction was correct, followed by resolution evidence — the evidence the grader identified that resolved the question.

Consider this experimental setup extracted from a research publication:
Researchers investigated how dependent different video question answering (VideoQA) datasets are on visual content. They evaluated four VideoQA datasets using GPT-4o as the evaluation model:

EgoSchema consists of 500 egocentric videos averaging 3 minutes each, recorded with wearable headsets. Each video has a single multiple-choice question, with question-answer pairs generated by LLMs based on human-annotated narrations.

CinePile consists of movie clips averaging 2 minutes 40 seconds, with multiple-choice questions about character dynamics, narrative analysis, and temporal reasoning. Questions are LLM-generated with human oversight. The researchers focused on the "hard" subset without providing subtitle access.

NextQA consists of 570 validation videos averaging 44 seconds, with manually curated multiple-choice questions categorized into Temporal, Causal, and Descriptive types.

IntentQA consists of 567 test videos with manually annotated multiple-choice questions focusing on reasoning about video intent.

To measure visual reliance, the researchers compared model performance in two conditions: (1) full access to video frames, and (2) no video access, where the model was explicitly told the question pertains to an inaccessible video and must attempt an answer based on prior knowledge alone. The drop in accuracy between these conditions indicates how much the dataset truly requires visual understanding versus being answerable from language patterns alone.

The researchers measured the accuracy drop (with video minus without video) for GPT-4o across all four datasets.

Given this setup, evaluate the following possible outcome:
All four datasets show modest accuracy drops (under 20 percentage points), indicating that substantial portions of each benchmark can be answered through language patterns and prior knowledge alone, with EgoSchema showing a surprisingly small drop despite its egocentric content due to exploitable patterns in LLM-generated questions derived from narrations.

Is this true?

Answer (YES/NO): NO